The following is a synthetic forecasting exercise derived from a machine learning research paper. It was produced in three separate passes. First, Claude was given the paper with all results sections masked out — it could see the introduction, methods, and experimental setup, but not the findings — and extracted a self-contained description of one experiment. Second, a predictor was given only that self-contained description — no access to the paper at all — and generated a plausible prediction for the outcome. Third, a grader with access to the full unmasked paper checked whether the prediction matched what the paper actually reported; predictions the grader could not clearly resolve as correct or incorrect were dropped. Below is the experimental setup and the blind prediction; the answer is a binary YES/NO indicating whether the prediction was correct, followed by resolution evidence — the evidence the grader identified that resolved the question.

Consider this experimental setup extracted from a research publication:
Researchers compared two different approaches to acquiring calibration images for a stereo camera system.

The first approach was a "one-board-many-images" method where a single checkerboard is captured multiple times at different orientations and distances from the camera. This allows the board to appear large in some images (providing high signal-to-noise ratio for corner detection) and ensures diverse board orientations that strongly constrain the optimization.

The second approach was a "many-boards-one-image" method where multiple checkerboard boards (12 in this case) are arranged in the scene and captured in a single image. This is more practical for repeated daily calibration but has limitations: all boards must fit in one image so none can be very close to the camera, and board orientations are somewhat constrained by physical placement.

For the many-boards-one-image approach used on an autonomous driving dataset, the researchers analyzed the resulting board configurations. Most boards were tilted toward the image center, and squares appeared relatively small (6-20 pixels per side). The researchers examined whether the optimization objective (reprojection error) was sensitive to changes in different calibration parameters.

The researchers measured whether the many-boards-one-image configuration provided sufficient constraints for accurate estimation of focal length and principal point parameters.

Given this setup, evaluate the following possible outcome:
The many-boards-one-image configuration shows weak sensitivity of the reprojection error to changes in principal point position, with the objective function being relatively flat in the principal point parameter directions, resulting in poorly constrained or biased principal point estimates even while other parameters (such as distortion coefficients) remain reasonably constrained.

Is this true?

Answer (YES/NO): NO